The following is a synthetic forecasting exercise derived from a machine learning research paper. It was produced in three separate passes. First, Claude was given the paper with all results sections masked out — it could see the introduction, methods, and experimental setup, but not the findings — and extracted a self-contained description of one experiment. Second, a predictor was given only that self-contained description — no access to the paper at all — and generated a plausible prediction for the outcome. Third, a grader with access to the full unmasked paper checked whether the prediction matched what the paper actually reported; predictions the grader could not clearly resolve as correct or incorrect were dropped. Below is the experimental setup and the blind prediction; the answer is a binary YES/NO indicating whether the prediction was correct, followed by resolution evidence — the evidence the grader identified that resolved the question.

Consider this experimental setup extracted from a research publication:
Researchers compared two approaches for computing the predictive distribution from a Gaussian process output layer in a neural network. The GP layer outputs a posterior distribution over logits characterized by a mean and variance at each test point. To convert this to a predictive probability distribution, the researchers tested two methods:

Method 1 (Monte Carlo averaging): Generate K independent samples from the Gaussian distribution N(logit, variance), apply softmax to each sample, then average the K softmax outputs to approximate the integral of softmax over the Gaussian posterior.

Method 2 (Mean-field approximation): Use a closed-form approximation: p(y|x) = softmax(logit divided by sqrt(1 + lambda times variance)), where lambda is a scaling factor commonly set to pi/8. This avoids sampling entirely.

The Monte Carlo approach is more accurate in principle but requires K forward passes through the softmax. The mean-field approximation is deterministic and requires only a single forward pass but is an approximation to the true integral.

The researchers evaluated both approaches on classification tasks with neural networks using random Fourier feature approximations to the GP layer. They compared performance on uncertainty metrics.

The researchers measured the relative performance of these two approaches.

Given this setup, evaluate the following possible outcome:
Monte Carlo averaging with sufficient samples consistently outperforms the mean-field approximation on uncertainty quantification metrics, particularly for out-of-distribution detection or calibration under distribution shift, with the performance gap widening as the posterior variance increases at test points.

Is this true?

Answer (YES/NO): NO